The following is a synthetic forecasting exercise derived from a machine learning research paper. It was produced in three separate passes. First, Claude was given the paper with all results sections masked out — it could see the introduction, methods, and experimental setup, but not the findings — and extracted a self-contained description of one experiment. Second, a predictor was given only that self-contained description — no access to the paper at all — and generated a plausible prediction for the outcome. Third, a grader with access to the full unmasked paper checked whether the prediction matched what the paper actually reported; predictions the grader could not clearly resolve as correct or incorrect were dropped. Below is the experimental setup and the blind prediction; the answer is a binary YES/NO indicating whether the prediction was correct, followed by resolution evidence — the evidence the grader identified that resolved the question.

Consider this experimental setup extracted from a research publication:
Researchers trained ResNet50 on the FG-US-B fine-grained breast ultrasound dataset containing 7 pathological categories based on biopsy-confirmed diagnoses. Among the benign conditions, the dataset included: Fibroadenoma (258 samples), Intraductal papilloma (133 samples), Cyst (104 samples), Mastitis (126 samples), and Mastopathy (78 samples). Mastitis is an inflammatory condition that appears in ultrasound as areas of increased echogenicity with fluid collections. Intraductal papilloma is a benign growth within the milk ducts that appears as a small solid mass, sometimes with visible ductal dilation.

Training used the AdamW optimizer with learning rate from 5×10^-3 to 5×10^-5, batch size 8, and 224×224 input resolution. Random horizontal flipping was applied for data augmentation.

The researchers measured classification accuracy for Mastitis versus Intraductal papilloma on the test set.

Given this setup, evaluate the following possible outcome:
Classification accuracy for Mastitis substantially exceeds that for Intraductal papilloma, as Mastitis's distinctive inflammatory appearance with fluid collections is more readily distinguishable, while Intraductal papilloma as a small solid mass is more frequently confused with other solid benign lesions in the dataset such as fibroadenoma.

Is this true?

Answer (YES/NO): NO